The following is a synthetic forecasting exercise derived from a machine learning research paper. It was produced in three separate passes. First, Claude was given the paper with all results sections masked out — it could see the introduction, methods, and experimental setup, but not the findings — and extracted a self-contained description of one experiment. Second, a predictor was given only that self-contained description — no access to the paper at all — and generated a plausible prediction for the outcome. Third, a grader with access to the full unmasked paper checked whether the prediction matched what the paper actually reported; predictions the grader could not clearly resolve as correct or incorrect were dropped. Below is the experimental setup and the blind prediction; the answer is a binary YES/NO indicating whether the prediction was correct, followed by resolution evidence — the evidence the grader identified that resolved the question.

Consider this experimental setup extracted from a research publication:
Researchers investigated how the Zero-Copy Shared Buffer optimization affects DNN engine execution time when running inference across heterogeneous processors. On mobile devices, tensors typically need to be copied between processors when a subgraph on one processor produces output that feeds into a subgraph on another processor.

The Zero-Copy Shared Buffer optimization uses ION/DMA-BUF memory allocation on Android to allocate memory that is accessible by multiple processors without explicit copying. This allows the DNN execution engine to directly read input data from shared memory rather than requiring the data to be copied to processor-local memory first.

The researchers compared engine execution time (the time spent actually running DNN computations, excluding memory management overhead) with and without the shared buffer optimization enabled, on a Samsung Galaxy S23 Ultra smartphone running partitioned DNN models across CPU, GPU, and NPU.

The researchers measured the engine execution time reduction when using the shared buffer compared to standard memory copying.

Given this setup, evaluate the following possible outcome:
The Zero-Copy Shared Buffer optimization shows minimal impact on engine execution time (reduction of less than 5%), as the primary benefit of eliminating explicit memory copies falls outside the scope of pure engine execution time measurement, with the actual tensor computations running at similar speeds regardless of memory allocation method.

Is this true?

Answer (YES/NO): NO